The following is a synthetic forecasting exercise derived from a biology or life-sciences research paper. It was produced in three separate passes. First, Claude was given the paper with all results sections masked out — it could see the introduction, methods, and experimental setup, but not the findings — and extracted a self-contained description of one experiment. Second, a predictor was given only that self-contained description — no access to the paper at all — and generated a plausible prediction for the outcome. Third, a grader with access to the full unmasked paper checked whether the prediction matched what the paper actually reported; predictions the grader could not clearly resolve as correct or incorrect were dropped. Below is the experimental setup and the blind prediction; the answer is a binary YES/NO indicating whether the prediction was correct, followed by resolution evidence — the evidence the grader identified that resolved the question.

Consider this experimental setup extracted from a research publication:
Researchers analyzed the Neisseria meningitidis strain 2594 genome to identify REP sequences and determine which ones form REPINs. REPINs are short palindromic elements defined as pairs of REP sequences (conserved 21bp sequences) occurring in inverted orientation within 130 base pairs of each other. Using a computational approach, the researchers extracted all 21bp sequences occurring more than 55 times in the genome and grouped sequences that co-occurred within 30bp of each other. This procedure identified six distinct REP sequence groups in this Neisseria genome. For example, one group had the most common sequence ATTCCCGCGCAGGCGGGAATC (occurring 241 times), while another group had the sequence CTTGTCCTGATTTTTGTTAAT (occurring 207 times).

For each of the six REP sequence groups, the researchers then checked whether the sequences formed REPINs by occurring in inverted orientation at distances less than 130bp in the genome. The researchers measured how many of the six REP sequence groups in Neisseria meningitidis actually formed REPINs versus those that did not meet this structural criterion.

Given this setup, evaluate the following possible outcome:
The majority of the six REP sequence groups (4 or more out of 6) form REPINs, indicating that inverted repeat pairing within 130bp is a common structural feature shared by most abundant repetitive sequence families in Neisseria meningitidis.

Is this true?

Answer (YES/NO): NO